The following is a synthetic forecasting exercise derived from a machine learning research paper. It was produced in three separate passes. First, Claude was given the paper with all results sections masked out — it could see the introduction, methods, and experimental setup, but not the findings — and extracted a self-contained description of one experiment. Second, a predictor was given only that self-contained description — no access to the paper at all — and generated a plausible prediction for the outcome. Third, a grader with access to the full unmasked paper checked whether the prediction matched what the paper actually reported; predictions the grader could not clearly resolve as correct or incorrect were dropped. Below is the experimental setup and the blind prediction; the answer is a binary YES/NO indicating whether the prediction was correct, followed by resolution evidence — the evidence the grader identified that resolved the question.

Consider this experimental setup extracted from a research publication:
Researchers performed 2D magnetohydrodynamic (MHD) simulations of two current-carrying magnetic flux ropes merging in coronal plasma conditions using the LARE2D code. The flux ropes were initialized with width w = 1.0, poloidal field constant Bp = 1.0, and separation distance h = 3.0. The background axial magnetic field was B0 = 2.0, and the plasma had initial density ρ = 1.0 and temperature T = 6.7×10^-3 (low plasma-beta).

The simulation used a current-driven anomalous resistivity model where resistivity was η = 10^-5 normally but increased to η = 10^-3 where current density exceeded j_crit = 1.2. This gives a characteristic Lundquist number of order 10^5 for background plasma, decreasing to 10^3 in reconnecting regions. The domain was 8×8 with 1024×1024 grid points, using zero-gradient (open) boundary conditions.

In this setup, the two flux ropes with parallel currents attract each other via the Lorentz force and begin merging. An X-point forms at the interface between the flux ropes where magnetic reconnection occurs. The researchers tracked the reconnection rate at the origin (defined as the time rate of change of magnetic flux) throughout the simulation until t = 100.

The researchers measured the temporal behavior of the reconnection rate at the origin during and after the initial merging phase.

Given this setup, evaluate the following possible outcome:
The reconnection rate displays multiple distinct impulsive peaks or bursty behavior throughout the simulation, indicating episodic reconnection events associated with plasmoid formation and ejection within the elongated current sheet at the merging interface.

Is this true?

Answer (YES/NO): NO